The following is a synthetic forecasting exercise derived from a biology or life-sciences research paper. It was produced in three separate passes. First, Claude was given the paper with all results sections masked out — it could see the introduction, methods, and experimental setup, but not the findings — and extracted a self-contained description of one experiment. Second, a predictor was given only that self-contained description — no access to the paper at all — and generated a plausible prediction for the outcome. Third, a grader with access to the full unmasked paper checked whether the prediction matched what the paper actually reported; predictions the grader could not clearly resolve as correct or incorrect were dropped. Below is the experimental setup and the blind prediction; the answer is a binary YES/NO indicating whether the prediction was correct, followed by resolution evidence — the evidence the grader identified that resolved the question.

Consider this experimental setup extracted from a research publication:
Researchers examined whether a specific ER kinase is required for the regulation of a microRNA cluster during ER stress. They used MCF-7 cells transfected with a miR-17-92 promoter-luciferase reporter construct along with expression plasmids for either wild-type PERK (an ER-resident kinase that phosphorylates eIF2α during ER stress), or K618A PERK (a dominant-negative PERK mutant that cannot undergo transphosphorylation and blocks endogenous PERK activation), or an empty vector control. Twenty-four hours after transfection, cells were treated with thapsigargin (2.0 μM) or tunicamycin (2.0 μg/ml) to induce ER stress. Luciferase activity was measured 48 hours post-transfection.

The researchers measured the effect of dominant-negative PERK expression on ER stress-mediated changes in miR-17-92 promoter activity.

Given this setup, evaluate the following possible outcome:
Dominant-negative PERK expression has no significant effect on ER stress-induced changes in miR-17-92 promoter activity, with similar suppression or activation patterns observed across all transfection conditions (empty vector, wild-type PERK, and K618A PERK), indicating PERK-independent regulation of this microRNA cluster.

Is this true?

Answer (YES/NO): NO